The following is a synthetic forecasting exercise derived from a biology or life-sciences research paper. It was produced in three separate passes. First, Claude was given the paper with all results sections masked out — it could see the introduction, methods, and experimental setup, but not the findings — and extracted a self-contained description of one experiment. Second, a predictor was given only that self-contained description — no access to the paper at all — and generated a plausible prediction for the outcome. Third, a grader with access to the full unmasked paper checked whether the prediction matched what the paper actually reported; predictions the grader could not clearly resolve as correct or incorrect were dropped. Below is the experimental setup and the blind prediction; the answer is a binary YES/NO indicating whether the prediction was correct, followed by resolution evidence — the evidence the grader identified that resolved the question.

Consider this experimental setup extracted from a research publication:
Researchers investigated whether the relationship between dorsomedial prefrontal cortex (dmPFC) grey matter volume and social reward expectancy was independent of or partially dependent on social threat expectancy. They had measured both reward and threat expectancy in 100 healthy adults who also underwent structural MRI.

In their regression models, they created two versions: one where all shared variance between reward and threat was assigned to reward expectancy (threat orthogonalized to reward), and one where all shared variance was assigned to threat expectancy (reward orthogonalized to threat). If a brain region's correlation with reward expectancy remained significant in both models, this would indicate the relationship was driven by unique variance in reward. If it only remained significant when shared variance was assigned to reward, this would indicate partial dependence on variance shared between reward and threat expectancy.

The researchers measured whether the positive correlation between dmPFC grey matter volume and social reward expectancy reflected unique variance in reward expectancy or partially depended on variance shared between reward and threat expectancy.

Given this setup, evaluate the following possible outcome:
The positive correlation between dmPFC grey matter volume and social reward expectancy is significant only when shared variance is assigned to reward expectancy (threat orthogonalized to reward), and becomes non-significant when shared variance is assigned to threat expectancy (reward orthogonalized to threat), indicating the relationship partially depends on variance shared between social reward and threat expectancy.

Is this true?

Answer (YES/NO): YES